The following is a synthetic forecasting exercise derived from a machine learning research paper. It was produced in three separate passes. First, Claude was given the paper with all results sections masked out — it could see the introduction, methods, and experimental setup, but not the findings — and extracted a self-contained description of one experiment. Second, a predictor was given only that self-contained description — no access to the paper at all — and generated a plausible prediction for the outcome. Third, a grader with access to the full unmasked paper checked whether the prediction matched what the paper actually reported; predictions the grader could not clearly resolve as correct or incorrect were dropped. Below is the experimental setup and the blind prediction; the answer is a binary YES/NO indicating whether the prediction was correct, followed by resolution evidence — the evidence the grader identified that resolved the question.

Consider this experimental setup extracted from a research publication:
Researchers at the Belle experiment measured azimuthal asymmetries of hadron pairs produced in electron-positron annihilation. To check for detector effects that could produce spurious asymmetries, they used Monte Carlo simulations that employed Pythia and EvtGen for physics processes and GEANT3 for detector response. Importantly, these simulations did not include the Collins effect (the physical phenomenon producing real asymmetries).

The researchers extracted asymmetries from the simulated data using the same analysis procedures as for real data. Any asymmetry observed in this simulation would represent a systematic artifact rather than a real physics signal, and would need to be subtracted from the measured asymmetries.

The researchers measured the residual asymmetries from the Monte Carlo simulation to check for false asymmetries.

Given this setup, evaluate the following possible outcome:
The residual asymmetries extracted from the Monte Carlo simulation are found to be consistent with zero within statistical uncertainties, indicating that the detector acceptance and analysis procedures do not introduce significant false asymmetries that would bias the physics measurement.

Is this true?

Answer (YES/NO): YES